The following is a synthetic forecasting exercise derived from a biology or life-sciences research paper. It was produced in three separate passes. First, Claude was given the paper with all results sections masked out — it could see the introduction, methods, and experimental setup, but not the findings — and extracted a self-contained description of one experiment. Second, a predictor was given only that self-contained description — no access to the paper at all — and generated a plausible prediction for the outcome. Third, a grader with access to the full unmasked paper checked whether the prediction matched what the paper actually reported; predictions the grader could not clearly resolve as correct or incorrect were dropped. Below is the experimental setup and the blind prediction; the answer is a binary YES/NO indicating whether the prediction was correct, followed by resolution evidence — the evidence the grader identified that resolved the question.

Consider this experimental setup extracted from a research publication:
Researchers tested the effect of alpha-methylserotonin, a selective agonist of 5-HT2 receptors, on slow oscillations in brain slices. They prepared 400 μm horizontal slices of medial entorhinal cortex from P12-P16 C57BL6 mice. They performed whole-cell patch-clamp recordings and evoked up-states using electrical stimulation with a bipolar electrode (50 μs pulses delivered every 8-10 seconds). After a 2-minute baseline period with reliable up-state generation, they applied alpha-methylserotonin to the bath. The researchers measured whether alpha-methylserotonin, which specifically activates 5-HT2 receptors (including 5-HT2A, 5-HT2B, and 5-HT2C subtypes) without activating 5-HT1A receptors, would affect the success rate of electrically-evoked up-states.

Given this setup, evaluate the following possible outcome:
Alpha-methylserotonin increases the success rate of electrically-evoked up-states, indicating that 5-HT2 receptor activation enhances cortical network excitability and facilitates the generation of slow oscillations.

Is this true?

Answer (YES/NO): NO